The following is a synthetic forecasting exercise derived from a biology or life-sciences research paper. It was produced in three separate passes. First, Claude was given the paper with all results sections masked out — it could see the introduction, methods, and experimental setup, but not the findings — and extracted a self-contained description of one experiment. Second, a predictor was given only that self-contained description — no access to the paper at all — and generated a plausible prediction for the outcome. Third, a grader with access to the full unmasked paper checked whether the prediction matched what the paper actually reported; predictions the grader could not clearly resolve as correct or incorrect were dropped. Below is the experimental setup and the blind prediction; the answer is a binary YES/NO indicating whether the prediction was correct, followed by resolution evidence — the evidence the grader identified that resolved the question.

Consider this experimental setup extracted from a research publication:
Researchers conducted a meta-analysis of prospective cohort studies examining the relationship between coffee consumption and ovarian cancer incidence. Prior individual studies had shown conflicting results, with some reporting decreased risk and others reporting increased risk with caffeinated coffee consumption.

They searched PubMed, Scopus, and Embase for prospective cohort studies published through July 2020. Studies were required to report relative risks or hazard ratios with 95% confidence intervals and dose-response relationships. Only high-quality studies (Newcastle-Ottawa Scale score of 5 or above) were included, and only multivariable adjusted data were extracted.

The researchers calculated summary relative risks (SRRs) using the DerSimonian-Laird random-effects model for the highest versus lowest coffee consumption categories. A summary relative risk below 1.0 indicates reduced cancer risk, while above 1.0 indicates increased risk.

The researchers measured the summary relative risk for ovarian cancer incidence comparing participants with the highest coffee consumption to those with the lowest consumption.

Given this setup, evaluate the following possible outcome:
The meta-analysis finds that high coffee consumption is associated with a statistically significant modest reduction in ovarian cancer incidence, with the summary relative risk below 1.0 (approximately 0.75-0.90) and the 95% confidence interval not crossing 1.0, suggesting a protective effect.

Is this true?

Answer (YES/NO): NO